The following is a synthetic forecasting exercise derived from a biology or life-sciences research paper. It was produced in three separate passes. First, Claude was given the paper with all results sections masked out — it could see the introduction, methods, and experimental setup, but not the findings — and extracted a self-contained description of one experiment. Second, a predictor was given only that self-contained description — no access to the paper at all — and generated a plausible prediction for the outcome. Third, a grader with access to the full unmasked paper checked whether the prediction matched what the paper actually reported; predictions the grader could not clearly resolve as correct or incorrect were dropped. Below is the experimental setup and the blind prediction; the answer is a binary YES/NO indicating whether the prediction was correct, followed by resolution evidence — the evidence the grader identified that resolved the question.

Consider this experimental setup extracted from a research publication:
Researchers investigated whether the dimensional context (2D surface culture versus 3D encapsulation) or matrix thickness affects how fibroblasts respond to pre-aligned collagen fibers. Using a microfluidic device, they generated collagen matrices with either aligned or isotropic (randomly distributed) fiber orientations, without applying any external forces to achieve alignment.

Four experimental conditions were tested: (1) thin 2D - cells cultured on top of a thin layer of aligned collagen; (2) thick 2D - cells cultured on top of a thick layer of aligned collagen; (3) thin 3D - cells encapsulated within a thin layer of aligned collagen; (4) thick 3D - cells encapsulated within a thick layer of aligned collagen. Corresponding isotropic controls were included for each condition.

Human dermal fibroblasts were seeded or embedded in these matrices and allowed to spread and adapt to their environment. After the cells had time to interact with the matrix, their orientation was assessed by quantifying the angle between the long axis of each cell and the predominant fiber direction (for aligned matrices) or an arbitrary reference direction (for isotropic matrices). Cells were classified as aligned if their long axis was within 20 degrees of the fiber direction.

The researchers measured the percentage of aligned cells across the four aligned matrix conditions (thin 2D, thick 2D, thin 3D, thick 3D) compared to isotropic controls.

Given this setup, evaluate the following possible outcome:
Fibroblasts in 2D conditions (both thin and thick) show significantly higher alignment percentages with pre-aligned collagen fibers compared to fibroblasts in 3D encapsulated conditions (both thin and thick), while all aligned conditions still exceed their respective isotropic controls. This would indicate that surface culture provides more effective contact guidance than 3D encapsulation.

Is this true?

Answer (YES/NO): NO